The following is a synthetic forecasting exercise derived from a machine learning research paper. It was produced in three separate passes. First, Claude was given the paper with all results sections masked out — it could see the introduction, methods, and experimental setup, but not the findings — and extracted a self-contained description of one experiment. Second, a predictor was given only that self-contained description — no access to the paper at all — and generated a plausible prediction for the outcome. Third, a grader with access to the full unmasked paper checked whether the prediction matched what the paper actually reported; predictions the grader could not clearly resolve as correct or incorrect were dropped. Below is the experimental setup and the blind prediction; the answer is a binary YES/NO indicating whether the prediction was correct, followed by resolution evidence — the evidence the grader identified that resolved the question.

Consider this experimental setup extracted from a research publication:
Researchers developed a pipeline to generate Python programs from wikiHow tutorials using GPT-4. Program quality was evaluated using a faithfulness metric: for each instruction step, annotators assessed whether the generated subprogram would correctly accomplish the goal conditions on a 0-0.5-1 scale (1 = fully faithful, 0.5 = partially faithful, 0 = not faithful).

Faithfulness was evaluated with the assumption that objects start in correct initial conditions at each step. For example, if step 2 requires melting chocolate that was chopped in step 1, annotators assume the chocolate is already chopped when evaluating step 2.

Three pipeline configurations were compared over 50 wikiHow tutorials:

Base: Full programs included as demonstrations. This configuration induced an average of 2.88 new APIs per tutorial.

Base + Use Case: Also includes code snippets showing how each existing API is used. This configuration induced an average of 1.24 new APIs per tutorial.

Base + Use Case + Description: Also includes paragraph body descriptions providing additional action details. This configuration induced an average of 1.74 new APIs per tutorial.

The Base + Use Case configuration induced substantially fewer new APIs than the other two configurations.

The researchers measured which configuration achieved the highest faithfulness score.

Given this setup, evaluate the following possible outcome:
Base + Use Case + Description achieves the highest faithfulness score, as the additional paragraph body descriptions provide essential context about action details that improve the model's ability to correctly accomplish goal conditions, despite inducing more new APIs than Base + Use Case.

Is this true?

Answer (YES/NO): YES